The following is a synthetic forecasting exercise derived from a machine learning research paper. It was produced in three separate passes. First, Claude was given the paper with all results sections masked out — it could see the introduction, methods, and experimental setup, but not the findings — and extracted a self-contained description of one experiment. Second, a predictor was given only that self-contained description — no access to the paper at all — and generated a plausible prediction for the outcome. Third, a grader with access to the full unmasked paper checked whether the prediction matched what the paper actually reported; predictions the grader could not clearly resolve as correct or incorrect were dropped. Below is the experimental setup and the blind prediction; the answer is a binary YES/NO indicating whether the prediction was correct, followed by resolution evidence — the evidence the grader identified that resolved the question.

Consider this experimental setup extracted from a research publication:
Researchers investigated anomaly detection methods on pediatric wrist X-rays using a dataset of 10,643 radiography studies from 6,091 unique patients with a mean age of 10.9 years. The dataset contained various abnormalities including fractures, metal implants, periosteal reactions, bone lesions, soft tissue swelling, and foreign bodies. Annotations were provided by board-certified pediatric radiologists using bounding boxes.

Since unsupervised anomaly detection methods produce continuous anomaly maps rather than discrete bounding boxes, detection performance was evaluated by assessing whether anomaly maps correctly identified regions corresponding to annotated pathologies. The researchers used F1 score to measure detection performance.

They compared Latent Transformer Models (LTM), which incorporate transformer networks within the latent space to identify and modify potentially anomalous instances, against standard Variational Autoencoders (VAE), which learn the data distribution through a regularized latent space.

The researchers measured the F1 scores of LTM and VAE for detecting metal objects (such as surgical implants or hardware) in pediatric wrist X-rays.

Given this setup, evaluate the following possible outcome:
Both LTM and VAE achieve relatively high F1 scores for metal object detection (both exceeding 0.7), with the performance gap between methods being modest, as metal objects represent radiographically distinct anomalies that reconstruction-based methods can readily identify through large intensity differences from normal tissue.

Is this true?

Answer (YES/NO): NO